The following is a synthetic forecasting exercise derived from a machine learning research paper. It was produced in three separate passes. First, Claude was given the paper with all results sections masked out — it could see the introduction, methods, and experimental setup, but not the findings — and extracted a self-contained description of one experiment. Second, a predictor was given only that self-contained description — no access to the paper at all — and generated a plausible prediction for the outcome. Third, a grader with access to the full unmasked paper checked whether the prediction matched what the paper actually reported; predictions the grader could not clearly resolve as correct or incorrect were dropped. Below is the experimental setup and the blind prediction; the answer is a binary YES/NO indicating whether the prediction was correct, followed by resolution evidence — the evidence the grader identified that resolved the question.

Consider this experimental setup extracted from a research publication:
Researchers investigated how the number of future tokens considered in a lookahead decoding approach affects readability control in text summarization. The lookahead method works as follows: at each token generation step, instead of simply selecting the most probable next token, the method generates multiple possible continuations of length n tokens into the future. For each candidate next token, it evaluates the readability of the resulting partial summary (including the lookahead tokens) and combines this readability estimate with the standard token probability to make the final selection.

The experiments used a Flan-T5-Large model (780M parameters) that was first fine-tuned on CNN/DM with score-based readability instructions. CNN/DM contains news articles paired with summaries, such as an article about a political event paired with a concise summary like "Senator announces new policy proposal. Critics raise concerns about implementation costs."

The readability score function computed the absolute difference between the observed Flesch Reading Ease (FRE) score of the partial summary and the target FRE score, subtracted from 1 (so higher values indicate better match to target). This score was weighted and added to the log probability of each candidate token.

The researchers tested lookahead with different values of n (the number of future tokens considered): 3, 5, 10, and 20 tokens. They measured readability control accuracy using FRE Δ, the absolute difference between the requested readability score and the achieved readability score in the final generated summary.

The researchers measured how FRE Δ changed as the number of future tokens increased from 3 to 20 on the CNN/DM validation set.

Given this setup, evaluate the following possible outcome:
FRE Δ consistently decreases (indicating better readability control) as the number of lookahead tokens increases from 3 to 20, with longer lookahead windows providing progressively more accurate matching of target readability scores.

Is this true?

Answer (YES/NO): YES